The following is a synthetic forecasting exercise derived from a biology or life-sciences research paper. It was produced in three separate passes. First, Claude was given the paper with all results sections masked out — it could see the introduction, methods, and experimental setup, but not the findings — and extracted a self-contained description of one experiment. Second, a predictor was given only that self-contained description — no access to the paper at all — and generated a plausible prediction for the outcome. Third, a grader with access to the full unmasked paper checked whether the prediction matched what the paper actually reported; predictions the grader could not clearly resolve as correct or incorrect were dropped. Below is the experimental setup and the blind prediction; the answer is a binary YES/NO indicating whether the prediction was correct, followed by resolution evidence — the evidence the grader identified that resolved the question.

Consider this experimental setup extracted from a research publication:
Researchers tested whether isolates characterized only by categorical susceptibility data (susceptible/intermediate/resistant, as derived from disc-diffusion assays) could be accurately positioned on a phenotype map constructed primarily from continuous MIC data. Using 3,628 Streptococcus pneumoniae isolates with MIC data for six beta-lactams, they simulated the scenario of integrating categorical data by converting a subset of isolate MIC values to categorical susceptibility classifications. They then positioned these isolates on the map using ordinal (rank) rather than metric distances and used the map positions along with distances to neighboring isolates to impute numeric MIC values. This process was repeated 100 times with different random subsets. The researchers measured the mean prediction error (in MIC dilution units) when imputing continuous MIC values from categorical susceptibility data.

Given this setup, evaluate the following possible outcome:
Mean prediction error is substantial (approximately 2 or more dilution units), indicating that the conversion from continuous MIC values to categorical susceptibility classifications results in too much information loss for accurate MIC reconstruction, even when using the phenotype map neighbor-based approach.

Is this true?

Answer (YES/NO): NO